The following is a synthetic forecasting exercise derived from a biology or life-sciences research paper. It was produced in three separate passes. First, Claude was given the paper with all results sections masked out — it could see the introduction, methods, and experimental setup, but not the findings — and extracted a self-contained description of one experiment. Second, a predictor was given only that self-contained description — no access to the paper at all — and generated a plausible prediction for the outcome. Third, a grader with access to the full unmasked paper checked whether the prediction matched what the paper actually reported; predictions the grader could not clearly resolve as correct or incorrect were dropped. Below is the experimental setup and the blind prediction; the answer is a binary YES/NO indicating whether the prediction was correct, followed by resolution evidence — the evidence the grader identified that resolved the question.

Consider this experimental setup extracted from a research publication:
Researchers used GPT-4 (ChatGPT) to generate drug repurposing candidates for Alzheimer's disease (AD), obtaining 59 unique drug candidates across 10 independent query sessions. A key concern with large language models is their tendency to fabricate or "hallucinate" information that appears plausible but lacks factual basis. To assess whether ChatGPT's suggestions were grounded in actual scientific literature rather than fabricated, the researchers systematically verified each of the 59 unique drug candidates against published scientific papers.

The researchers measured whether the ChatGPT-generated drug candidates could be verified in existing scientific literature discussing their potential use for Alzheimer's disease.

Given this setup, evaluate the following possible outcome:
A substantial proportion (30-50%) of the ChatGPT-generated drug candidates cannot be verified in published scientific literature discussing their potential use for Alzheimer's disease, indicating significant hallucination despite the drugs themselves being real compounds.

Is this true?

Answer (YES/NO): NO